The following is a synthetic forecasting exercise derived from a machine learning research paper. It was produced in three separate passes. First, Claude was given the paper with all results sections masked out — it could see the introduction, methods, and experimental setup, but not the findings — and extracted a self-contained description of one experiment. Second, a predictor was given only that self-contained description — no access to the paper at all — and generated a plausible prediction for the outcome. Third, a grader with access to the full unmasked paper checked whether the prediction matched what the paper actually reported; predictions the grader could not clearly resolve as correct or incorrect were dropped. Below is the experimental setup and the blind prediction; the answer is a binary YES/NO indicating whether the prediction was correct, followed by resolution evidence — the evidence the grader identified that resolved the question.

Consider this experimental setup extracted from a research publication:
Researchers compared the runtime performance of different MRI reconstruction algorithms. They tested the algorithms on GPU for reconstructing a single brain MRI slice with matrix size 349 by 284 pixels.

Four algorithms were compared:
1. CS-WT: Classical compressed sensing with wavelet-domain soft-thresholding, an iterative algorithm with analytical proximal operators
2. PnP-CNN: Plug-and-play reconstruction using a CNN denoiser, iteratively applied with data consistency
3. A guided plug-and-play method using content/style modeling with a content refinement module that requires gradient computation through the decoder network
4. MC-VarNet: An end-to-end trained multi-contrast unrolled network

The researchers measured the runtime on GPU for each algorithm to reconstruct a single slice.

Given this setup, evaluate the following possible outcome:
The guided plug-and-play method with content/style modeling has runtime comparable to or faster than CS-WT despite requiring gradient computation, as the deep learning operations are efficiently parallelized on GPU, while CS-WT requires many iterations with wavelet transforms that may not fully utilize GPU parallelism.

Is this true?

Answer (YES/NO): NO